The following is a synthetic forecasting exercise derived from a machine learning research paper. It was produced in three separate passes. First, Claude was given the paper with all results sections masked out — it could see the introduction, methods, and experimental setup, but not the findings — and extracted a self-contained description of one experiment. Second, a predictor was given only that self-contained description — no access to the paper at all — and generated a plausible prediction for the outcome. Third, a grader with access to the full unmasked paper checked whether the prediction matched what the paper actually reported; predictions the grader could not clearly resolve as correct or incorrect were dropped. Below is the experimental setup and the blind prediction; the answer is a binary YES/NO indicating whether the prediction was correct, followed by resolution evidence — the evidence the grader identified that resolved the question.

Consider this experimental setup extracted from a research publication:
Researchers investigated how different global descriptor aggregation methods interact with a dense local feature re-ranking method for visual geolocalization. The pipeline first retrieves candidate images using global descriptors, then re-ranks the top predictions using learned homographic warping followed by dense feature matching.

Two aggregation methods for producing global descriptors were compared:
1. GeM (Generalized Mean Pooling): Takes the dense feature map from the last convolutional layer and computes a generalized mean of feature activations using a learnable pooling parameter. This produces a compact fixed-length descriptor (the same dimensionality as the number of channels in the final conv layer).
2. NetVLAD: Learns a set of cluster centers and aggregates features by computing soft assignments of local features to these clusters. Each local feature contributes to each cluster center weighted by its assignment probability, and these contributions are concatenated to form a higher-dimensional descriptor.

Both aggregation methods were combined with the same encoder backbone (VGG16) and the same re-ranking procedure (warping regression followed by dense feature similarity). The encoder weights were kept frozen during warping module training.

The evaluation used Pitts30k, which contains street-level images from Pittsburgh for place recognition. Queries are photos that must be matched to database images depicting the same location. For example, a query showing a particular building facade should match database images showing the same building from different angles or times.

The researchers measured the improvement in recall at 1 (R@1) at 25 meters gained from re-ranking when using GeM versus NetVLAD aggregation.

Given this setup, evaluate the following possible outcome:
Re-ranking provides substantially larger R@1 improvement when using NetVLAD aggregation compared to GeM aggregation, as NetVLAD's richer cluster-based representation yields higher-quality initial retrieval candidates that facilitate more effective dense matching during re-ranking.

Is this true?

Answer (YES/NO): NO